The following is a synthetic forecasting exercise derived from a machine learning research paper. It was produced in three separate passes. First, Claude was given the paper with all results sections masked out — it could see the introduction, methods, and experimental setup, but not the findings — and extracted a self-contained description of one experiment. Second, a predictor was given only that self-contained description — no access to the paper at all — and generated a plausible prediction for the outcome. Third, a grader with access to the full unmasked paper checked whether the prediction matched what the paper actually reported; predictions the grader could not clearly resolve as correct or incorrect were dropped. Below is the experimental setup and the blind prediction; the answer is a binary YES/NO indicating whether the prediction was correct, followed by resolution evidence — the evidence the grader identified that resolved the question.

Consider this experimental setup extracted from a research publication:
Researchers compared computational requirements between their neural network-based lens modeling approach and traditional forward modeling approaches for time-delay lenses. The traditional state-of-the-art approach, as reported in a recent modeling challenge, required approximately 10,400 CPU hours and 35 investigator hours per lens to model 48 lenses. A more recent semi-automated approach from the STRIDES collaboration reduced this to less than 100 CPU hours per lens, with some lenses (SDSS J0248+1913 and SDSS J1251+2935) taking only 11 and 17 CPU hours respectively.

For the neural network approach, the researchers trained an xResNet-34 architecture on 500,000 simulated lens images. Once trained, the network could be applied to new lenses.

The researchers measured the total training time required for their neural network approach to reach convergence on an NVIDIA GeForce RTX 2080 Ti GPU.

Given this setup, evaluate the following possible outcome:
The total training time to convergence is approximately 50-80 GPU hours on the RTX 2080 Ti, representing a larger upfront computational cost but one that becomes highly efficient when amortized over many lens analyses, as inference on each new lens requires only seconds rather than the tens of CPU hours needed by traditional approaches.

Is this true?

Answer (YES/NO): NO